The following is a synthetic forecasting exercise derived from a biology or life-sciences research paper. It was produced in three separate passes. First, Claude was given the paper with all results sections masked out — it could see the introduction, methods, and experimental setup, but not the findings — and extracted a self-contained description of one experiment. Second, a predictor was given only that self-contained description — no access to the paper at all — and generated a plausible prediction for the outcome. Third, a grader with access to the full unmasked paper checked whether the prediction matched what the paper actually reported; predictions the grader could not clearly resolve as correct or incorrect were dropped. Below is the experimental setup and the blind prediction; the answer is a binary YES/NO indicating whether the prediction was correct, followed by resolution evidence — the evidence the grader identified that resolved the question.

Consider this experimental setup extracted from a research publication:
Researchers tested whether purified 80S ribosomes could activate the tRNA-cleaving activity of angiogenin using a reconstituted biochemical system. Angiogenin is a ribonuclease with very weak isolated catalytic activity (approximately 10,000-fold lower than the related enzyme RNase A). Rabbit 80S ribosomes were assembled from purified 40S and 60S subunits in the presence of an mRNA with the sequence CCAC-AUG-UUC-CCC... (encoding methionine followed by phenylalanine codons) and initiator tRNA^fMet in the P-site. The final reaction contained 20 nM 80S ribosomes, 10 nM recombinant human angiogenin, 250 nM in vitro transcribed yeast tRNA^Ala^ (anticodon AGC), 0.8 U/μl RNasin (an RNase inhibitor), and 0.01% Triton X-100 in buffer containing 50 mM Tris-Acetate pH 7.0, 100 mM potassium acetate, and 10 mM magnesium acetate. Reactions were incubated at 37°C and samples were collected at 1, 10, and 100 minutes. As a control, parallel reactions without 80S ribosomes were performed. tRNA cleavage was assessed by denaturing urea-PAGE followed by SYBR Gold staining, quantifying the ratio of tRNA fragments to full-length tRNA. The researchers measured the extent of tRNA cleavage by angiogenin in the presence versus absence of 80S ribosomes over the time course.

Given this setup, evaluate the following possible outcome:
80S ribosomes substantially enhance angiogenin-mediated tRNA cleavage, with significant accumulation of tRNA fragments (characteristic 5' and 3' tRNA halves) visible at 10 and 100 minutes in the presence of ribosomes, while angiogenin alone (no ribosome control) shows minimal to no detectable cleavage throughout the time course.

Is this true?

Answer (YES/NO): YES